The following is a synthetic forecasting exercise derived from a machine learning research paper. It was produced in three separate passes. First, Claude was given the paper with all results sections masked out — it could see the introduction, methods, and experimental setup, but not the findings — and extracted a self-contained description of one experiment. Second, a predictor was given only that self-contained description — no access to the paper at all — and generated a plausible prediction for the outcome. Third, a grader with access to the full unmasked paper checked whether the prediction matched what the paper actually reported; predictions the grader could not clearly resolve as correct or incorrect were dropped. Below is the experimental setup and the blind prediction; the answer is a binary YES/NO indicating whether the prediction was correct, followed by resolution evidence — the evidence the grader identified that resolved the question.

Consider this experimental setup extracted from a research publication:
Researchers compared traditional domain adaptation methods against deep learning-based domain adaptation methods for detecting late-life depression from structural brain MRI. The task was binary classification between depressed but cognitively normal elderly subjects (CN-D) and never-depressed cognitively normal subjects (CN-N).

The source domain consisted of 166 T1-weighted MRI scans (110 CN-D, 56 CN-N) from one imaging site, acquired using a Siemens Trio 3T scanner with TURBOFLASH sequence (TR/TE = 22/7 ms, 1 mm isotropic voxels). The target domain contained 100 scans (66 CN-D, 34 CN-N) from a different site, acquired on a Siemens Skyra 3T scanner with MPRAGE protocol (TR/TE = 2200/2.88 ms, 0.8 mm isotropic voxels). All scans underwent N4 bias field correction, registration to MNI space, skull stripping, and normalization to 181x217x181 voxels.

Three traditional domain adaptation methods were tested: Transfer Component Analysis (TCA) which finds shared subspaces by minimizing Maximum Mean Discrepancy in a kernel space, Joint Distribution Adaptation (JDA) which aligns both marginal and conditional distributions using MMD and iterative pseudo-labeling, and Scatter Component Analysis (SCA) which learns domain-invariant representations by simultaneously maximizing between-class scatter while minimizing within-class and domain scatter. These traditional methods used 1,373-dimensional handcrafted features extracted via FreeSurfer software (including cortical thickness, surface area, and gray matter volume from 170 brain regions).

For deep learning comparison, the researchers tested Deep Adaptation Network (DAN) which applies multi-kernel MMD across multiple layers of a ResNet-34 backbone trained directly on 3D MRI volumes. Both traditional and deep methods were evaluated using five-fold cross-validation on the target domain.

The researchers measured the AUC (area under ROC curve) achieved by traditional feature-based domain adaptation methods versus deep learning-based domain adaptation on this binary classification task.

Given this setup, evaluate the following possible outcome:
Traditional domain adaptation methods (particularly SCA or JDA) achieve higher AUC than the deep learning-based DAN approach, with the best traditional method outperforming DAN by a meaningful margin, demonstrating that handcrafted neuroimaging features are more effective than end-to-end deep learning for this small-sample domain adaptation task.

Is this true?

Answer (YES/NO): NO